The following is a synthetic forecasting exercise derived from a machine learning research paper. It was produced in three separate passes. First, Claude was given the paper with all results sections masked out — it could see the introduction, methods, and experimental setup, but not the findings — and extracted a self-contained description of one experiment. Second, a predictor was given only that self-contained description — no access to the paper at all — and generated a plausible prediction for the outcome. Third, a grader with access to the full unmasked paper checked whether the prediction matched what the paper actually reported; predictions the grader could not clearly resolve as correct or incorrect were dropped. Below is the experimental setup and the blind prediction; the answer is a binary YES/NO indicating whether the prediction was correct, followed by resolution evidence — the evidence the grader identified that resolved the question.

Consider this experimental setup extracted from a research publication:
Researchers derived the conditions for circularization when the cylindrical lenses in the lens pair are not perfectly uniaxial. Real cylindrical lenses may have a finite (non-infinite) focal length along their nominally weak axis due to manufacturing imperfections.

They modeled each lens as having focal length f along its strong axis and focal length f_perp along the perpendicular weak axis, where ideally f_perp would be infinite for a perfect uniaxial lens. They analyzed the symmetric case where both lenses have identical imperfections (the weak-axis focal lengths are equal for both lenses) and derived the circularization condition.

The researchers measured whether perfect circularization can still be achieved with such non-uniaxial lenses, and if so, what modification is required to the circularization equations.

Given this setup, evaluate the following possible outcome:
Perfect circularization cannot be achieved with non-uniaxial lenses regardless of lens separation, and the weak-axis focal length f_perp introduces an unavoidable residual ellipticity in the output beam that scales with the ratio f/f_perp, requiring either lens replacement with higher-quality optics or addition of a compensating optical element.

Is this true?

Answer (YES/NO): NO